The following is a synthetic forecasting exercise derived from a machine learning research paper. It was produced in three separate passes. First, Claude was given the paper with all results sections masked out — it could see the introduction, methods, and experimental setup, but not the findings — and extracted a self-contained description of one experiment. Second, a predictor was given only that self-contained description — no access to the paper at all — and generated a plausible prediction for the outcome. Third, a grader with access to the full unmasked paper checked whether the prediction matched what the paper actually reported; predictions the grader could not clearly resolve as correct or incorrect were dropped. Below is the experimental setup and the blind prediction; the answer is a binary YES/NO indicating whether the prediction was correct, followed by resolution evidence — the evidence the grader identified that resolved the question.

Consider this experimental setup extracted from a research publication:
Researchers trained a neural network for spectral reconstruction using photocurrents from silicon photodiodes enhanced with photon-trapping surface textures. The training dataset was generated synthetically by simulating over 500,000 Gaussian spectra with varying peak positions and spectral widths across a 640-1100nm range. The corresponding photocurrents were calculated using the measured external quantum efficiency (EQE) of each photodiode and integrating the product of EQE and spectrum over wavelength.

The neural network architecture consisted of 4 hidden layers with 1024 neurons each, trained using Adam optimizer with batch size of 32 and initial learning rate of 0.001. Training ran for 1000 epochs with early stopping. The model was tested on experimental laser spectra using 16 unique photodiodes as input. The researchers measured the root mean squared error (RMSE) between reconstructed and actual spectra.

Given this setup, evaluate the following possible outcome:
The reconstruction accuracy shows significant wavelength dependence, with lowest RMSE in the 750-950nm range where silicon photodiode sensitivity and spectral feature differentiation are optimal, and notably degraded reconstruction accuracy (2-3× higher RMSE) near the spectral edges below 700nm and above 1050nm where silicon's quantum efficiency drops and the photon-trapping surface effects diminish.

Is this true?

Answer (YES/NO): NO